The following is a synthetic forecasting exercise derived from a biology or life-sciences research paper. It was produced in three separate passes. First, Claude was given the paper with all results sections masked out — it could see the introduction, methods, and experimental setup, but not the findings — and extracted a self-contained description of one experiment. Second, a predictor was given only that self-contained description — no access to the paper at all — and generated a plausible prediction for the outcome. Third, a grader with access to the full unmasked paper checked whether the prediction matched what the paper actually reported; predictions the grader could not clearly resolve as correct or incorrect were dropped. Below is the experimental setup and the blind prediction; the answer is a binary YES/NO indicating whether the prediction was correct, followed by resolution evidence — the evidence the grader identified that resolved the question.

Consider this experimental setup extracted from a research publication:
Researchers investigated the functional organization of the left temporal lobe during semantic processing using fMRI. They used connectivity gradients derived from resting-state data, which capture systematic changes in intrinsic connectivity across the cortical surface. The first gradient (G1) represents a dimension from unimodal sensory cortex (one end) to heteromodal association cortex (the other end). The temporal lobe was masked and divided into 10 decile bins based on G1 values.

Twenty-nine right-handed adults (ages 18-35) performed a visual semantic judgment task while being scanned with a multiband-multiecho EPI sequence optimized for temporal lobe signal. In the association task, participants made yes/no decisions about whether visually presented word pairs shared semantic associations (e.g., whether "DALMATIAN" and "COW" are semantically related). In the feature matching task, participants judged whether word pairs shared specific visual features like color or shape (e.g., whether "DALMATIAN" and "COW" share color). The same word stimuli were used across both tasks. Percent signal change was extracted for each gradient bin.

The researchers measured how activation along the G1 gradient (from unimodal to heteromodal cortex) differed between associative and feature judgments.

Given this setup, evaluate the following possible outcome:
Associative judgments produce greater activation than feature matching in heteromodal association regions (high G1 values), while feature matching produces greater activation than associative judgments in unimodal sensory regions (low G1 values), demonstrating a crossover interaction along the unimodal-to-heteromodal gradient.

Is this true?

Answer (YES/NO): NO